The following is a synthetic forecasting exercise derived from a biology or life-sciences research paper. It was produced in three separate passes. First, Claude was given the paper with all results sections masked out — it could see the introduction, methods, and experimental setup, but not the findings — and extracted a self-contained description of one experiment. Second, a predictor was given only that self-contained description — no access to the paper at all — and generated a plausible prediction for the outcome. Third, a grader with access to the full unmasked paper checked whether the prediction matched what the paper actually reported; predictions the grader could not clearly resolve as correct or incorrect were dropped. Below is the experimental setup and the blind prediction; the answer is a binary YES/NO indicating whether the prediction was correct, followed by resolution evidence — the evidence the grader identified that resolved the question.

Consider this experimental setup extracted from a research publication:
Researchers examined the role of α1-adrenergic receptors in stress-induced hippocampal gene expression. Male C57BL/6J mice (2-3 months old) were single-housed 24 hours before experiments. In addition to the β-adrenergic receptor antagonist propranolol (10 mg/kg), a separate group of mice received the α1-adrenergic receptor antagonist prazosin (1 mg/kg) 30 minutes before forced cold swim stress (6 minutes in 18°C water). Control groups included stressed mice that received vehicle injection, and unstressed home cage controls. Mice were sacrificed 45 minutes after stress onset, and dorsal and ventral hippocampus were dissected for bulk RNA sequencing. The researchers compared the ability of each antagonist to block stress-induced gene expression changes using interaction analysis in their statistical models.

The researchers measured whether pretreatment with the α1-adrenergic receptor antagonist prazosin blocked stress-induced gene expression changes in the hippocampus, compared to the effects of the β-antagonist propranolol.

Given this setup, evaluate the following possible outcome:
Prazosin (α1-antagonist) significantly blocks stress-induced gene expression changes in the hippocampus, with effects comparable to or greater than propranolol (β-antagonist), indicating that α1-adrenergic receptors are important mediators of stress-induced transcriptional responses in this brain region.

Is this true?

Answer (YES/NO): NO